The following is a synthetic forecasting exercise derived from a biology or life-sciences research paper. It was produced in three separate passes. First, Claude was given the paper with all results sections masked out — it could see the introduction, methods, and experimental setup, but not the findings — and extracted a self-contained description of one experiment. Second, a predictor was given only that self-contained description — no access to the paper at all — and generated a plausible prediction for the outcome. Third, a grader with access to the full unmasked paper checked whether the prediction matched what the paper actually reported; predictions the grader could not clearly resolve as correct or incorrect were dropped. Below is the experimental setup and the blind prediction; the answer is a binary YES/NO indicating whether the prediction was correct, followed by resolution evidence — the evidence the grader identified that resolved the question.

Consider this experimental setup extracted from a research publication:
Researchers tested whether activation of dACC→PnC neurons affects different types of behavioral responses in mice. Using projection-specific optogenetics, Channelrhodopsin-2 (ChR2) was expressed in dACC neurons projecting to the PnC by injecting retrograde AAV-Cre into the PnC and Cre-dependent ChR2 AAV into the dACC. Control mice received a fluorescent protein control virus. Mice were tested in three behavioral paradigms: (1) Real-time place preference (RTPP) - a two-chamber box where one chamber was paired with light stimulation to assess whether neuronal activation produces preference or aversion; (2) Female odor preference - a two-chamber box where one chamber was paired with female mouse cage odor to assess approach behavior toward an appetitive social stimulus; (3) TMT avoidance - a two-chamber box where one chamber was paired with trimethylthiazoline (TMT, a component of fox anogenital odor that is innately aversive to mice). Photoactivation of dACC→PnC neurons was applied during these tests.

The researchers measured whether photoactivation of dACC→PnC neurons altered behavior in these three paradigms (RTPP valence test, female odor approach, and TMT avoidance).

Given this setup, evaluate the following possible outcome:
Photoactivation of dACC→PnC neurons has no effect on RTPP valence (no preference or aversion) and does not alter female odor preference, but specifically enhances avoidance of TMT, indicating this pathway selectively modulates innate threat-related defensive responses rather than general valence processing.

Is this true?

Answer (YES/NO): NO